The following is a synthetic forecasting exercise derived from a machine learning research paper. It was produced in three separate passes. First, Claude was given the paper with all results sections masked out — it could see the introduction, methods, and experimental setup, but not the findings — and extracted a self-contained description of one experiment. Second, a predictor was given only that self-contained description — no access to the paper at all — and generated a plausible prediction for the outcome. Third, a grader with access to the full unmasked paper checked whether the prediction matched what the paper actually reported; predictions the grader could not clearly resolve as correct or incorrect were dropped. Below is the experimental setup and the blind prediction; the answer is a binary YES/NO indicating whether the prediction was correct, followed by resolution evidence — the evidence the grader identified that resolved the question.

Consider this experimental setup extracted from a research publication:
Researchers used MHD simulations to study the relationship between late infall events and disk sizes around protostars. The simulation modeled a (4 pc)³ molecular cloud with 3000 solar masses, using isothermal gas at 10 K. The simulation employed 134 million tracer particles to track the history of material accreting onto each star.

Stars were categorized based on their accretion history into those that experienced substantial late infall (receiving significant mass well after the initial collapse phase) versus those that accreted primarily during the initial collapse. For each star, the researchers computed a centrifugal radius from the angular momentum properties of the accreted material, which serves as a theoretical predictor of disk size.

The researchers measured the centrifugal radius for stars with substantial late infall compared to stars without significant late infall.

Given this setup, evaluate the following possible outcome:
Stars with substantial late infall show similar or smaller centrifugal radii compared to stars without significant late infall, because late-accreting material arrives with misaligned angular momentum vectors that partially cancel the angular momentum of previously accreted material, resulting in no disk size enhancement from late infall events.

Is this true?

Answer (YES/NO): NO